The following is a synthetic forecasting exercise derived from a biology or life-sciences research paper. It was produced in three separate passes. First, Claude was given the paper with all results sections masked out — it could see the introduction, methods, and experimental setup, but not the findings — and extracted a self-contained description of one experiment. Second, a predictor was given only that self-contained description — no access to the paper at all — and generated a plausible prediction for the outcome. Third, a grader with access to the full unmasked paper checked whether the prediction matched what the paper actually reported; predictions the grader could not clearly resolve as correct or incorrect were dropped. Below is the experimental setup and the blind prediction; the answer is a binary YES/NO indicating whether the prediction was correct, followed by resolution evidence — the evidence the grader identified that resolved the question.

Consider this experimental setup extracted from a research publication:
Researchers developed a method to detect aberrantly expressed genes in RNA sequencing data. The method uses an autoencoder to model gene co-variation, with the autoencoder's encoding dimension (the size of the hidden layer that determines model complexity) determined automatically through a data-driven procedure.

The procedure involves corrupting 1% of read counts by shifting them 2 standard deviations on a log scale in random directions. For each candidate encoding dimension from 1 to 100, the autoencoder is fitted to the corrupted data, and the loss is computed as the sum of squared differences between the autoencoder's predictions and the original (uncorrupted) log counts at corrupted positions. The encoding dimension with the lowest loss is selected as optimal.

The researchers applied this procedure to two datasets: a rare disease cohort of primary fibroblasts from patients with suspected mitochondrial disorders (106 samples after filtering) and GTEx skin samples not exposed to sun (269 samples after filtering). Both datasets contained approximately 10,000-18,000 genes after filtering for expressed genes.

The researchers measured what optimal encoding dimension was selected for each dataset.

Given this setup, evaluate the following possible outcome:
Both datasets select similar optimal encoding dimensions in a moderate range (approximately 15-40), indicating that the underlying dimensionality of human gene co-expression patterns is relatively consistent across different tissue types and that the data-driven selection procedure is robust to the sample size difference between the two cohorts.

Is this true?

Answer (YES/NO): NO